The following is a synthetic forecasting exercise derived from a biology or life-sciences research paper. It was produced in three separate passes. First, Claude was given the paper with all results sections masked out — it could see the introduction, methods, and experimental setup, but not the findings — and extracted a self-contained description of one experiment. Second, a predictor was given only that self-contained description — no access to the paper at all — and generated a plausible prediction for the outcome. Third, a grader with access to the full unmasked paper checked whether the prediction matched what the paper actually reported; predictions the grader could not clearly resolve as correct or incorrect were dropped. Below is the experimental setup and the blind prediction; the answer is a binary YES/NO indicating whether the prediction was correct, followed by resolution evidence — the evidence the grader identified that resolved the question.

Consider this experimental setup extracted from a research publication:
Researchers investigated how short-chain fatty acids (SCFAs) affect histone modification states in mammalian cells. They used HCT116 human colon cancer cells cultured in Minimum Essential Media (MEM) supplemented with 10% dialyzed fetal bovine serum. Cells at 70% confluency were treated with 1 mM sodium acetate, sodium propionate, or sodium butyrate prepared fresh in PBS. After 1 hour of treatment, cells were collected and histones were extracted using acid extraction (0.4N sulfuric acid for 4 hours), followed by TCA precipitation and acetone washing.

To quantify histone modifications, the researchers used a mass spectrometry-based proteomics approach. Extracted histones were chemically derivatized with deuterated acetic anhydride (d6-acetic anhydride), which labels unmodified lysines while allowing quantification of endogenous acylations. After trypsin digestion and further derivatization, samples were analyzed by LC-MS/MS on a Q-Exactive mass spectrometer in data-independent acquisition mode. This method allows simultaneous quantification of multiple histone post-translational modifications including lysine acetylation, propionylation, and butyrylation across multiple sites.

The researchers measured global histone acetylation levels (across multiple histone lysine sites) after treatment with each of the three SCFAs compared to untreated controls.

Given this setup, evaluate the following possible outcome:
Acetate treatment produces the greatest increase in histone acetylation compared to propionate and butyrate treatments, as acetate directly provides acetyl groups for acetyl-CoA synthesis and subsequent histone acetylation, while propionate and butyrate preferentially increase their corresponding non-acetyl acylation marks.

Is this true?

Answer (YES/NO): NO